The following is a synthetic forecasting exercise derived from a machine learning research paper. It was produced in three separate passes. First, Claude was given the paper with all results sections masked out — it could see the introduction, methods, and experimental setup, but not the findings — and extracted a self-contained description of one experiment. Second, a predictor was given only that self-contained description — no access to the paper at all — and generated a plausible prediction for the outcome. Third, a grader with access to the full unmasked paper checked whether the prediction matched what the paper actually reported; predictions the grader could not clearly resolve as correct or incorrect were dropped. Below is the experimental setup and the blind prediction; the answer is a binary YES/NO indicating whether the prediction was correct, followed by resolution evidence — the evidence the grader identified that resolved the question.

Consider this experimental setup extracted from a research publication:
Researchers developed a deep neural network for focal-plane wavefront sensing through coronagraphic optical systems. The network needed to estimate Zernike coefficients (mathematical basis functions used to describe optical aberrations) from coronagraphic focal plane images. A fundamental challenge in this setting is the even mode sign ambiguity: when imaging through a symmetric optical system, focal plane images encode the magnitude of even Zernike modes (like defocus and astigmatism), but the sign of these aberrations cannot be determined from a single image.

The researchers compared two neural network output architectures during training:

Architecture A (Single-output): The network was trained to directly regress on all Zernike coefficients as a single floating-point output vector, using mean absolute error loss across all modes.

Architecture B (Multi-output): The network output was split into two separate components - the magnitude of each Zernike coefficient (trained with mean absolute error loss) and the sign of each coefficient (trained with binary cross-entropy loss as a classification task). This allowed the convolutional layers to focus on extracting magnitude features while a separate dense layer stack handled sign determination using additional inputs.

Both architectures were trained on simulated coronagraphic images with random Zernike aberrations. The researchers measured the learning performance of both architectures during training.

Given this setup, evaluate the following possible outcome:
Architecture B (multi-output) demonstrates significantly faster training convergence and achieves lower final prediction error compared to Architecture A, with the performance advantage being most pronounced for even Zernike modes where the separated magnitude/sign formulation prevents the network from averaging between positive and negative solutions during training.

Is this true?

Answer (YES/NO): YES